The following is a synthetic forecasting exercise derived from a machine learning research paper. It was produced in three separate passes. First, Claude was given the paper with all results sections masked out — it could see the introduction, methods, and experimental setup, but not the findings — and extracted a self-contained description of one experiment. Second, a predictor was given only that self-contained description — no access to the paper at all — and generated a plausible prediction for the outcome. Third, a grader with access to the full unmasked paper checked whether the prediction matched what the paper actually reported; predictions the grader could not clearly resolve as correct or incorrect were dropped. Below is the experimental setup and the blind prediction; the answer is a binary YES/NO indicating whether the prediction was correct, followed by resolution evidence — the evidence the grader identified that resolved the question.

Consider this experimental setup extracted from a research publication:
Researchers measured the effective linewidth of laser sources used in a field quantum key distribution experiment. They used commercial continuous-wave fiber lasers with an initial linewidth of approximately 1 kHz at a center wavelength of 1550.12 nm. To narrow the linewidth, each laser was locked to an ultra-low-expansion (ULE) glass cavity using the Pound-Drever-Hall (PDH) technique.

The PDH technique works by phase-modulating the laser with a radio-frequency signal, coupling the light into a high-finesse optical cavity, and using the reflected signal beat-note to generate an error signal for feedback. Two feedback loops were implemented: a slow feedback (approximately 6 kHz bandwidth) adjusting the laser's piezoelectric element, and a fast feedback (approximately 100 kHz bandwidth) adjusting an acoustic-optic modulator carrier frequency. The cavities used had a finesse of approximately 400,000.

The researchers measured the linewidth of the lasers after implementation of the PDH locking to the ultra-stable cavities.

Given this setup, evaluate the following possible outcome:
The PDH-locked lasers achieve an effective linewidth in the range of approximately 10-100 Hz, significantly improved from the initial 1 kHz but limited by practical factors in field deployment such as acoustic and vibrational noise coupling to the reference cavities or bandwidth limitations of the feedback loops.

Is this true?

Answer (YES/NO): NO